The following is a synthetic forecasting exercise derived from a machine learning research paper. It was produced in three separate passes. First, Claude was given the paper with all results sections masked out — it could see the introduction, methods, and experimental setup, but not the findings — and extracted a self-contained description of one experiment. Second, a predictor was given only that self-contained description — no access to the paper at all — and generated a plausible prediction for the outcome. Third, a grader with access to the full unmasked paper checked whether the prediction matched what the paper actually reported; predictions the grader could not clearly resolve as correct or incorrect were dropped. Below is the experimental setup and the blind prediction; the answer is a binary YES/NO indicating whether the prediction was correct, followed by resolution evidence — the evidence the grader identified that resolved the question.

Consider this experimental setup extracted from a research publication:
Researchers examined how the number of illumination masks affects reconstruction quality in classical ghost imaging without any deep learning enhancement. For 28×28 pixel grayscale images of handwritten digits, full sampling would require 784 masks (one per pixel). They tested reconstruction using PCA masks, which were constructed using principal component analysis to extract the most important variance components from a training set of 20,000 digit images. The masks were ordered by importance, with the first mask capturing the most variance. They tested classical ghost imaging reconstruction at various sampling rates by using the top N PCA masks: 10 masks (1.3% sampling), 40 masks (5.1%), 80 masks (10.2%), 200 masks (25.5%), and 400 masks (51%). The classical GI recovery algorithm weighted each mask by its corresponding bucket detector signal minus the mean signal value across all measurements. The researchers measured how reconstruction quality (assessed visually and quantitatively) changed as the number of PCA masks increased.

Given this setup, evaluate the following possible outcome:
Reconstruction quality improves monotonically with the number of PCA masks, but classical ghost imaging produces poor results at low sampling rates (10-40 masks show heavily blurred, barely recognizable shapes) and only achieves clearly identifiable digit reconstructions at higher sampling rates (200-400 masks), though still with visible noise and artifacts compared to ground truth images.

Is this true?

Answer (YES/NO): NO